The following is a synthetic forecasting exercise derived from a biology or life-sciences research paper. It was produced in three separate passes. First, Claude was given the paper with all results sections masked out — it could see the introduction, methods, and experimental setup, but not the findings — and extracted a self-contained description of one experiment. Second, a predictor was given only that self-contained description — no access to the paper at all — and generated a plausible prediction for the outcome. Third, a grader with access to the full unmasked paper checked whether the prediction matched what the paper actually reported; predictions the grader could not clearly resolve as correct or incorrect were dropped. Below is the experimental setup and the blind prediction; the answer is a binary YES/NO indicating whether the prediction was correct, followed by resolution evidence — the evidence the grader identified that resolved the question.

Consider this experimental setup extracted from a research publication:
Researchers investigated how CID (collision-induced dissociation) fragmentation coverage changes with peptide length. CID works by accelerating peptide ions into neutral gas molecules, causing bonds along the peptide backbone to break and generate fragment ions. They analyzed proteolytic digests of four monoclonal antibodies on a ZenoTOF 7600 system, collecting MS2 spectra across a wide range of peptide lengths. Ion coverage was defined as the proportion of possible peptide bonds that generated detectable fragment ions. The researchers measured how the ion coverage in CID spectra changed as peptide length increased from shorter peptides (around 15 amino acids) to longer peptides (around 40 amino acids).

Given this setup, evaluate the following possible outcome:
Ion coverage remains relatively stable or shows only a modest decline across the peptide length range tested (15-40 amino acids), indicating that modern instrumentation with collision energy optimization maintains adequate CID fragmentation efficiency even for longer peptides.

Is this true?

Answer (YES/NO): NO